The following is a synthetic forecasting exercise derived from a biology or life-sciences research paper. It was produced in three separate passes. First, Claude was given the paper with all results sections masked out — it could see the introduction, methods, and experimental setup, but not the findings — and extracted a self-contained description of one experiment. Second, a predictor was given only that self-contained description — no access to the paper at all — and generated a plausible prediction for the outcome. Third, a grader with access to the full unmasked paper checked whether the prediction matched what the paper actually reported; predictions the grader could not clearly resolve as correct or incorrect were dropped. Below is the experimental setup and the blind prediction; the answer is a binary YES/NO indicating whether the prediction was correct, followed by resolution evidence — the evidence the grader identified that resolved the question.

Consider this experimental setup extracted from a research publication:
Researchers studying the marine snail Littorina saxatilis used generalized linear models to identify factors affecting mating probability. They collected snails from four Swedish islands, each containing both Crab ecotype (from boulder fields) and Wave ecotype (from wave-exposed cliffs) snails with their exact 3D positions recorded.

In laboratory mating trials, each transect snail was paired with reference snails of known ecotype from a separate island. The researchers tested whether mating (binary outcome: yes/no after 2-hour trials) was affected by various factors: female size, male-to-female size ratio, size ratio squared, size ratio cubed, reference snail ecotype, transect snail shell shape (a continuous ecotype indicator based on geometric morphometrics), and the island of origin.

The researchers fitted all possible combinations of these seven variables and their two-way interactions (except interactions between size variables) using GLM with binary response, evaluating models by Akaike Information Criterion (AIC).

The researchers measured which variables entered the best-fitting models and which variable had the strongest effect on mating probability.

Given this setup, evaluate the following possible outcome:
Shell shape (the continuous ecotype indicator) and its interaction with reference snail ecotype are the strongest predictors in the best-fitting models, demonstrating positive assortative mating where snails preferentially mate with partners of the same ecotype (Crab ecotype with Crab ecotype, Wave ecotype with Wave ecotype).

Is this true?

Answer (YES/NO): NO